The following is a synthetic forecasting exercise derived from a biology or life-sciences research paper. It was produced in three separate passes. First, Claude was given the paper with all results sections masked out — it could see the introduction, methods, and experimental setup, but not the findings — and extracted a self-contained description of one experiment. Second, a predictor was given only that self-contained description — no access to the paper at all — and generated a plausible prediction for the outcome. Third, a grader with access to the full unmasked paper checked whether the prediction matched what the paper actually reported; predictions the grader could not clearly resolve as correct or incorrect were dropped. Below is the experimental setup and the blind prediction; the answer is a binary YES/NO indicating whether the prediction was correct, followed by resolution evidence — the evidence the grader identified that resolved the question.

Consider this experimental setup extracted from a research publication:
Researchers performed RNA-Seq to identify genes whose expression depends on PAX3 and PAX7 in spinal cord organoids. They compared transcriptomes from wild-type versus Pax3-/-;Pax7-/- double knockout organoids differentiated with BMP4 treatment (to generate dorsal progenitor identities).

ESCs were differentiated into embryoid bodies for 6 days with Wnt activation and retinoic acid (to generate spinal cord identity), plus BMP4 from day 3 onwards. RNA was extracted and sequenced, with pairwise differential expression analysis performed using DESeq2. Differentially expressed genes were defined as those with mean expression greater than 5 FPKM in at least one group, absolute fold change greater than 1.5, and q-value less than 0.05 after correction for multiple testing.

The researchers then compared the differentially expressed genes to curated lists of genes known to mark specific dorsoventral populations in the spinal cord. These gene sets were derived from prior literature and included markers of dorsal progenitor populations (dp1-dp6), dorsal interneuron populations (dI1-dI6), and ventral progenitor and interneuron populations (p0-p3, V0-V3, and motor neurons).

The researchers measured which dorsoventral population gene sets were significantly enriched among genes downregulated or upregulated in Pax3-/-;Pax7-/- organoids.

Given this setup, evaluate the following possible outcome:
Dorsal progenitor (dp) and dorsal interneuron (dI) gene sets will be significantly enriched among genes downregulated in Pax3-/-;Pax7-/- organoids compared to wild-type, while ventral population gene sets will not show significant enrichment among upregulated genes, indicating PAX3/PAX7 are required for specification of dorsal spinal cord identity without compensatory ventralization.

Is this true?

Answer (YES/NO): NO